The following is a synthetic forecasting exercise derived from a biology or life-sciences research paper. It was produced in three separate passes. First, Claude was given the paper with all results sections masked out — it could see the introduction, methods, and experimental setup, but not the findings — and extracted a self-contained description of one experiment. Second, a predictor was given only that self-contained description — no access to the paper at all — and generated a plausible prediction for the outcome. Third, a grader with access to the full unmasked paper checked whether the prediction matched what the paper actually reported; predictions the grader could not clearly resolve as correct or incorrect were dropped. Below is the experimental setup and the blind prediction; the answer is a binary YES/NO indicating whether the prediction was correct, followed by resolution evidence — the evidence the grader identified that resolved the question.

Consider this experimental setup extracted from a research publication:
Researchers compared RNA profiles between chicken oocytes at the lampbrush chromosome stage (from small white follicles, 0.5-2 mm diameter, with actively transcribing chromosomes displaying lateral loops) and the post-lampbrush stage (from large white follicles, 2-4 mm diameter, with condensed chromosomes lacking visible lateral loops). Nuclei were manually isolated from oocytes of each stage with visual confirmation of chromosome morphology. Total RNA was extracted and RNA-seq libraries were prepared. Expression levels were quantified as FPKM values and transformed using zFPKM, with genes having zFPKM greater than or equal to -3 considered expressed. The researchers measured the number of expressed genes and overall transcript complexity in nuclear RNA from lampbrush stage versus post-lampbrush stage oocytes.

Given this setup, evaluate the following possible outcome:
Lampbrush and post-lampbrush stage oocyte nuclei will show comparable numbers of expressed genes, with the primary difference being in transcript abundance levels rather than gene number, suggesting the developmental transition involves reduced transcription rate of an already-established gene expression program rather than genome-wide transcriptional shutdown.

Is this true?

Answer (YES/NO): YES